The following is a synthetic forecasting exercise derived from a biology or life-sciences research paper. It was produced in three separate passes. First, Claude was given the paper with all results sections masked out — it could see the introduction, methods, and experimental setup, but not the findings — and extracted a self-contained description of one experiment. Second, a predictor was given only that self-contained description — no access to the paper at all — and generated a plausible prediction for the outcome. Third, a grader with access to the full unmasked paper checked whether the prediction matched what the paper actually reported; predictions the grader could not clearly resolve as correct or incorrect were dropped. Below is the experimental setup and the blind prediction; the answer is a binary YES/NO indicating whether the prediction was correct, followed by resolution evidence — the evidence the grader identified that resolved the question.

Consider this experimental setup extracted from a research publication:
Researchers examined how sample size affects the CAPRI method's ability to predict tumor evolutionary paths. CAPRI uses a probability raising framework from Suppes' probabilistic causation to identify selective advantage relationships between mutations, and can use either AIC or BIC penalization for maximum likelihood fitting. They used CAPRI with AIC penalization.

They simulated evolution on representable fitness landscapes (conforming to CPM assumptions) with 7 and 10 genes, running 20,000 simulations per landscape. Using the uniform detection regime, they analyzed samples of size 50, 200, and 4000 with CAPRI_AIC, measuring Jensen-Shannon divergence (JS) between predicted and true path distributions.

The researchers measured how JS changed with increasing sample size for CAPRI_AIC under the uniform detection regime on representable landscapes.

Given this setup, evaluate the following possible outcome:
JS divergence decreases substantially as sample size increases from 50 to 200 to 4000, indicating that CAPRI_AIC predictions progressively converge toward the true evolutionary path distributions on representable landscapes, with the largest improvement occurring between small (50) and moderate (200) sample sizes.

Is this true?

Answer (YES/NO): NO